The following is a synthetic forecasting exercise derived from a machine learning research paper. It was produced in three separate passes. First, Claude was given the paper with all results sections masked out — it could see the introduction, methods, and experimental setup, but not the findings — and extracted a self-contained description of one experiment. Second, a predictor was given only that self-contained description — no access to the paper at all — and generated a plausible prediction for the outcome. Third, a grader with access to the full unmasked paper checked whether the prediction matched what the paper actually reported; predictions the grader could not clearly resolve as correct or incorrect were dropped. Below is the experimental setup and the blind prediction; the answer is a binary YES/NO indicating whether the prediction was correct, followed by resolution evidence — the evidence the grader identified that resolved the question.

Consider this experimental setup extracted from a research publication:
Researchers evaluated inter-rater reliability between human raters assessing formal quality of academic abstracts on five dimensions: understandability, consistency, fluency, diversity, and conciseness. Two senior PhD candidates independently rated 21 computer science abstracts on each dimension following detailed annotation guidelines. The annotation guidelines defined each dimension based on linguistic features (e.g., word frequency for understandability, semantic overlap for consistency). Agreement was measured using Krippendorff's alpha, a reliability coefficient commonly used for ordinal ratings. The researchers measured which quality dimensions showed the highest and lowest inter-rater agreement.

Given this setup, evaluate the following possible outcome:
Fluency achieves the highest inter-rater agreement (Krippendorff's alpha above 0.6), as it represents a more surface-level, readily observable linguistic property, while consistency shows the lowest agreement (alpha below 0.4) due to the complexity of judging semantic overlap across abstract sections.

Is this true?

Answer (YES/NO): NO